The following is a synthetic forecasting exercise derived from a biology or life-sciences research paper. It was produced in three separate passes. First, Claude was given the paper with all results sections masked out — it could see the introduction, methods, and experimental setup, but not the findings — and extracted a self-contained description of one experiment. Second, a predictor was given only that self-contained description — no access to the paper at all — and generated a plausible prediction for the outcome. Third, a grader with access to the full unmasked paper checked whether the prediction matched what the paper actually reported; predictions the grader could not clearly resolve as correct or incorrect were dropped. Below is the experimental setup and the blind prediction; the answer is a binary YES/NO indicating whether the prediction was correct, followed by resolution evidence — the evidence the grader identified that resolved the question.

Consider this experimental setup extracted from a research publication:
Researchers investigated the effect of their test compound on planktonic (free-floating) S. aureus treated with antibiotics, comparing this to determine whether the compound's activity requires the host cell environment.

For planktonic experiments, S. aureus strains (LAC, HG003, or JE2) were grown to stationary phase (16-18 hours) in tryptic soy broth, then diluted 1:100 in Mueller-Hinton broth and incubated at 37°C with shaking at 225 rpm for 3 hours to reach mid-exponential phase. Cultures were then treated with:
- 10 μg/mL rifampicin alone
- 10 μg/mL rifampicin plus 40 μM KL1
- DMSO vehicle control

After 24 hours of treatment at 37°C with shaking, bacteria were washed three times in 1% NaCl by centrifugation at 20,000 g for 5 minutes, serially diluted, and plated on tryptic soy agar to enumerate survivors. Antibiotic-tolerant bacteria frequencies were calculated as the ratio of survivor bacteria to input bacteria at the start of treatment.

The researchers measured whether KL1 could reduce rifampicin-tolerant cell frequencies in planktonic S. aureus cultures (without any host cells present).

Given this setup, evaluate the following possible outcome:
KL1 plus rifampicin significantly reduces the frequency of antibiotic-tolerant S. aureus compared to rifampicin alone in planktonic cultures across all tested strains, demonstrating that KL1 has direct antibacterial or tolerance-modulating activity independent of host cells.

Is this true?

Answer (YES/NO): NO